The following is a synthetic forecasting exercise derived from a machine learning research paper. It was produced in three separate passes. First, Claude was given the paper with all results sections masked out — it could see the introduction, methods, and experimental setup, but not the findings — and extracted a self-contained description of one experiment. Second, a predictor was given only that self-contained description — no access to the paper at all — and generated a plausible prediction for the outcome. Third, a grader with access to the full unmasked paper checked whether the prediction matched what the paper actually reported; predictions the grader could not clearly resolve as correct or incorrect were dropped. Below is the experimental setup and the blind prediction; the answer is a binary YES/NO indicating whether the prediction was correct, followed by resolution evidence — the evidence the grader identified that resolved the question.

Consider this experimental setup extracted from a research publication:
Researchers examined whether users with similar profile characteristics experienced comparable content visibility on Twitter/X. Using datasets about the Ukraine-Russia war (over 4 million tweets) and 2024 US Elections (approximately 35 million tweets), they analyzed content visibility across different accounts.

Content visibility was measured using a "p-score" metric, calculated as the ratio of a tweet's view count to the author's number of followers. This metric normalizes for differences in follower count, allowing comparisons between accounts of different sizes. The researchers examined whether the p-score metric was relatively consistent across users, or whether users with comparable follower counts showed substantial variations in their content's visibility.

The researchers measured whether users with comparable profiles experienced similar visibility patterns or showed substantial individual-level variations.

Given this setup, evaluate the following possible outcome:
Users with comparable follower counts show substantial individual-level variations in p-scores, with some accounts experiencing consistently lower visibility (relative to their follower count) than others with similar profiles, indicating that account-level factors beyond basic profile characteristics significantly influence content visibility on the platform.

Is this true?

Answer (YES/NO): YES